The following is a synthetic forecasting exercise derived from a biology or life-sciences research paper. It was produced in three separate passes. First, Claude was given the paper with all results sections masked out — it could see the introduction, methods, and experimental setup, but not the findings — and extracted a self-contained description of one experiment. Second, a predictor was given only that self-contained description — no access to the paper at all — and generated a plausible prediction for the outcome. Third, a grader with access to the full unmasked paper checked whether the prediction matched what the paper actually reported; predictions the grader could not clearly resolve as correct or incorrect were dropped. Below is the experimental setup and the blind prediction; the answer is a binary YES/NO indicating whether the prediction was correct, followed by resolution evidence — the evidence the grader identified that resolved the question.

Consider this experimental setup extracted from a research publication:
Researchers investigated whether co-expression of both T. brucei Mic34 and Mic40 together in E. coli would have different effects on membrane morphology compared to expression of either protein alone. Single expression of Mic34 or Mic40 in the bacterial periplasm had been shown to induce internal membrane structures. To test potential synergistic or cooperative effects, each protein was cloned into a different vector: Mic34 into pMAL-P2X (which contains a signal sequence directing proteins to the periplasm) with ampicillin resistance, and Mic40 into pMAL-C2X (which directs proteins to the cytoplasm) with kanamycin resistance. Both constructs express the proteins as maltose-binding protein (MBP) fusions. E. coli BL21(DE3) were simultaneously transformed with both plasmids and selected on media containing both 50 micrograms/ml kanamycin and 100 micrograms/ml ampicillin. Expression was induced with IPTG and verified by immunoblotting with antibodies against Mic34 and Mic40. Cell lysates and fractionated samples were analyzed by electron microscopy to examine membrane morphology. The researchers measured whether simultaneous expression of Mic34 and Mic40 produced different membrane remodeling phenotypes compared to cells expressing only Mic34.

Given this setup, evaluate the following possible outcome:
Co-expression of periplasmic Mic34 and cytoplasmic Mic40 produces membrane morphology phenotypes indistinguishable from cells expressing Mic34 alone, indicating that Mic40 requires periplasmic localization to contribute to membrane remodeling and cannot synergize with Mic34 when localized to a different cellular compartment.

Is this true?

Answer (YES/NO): NO